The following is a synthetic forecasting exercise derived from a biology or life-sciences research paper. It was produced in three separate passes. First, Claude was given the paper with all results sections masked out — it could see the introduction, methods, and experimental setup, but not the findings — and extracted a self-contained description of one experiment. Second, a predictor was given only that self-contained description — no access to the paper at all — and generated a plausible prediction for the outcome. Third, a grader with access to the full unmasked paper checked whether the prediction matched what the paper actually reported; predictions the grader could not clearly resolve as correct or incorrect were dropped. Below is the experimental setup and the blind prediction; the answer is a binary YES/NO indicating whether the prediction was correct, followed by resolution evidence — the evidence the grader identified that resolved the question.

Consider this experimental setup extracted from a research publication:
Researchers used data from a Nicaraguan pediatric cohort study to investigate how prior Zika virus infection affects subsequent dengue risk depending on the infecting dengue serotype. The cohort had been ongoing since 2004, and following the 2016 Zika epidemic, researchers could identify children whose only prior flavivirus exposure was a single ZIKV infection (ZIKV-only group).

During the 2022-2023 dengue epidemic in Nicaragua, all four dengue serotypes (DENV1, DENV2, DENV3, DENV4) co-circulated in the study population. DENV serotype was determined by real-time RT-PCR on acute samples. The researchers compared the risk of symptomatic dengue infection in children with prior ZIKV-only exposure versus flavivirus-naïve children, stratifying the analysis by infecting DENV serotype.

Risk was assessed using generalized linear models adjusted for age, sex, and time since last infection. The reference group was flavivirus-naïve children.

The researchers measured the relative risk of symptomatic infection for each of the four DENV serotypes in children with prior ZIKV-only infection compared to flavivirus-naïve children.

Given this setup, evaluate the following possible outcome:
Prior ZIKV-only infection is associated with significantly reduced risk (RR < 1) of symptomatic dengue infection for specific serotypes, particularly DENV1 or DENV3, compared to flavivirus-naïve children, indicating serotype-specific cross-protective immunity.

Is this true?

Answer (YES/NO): NO